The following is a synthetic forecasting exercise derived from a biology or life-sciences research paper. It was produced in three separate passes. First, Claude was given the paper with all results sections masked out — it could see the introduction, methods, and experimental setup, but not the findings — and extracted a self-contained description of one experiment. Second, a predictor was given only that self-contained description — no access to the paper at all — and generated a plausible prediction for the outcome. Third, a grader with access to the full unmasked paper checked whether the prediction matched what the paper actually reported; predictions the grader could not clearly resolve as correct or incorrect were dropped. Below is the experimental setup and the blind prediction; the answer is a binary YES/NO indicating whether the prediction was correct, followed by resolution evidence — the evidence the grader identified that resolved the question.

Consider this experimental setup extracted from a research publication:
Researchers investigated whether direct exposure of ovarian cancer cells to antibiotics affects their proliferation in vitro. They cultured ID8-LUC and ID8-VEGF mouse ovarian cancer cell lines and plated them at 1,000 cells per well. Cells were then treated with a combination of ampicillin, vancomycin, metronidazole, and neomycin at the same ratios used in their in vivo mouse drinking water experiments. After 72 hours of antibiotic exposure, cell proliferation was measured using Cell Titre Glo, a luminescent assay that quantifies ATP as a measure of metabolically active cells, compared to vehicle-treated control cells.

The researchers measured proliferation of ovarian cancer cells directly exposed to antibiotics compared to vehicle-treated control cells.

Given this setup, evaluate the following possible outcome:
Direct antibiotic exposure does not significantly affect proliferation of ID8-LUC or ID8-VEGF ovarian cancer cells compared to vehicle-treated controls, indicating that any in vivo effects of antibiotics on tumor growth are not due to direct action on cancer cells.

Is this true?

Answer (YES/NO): YES